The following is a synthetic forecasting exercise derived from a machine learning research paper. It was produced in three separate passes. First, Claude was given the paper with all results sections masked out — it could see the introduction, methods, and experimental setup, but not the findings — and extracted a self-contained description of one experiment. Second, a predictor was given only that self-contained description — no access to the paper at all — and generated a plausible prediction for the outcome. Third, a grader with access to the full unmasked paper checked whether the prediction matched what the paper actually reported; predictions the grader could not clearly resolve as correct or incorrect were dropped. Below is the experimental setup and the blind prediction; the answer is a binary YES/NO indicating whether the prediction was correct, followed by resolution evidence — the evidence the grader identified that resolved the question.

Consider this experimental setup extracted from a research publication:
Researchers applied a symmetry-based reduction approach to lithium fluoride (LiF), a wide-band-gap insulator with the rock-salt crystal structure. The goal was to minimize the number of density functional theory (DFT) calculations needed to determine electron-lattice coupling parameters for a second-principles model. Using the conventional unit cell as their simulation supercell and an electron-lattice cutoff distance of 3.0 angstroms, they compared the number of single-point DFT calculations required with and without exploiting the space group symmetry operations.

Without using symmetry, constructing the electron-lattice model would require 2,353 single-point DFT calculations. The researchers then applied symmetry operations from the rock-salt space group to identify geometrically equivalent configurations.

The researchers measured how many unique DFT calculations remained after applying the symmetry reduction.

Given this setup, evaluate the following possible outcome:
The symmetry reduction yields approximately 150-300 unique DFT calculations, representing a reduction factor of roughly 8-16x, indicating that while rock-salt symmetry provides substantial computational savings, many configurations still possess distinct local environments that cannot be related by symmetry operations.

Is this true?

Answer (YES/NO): NO